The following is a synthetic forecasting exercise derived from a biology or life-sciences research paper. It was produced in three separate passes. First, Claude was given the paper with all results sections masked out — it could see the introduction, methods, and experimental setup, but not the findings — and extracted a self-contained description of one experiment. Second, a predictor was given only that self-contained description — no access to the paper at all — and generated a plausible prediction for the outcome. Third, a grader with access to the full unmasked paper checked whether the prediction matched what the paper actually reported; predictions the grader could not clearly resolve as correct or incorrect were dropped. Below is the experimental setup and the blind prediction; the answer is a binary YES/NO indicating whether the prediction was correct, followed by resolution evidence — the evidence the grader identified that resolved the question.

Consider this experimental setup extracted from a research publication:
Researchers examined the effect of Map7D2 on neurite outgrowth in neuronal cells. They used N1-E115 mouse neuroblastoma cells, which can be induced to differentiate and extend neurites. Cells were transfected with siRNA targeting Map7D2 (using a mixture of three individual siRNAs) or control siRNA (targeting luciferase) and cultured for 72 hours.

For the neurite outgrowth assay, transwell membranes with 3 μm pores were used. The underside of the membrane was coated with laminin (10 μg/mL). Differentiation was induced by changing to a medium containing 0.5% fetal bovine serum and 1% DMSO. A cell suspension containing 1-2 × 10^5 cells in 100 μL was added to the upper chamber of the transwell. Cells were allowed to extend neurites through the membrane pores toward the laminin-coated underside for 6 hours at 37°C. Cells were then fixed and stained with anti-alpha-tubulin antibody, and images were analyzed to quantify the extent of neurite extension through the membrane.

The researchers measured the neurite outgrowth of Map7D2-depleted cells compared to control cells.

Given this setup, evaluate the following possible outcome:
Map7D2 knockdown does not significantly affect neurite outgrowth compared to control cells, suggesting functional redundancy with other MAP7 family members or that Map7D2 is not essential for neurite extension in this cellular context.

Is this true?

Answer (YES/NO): NO